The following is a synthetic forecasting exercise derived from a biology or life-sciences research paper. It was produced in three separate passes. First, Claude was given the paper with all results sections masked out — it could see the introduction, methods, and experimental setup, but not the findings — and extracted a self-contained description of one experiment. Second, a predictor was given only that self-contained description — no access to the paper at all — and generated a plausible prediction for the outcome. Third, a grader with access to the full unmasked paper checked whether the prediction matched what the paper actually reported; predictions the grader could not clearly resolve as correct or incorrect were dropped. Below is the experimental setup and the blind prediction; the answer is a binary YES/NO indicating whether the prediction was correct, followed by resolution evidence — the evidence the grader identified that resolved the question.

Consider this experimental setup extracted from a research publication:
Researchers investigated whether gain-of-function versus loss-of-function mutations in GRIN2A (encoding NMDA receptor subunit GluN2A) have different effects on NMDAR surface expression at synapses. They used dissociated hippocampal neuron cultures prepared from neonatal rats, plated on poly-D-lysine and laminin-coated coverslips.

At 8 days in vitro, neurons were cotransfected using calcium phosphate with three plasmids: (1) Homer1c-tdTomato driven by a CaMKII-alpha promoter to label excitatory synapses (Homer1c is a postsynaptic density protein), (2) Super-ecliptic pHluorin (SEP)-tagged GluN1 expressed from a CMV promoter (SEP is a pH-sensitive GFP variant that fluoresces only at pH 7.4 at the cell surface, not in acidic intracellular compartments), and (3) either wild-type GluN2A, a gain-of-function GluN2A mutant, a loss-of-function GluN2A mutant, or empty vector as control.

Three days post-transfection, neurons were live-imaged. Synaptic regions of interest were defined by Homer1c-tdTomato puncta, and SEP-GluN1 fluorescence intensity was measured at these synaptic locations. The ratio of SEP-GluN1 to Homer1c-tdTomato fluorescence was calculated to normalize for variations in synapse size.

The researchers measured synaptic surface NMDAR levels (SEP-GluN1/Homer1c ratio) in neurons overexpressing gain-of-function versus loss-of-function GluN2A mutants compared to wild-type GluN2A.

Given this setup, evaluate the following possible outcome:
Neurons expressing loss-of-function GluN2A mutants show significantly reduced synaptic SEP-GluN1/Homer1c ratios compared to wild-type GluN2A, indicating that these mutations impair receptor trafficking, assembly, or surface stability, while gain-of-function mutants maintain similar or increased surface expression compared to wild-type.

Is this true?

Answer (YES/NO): NO